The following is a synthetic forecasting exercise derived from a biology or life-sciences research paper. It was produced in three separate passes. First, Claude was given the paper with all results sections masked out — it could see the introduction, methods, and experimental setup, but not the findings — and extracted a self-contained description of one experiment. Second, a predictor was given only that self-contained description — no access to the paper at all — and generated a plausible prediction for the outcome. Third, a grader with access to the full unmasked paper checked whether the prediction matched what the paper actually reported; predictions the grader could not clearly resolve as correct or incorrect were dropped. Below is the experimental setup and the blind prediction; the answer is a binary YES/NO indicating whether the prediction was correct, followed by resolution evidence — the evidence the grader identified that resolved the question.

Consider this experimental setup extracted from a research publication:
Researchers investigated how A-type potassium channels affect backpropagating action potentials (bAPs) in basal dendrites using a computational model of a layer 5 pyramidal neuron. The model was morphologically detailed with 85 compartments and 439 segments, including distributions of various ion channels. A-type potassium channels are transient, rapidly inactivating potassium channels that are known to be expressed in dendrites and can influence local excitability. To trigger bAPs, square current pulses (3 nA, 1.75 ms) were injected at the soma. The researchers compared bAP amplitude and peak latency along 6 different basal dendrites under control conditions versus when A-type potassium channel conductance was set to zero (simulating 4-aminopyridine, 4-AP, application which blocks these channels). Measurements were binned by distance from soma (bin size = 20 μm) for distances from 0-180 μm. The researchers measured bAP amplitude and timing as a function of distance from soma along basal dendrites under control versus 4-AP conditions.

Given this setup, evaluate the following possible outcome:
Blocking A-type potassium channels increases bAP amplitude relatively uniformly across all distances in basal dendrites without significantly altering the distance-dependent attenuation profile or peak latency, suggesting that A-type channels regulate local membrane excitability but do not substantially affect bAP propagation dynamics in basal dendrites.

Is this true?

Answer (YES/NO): NO